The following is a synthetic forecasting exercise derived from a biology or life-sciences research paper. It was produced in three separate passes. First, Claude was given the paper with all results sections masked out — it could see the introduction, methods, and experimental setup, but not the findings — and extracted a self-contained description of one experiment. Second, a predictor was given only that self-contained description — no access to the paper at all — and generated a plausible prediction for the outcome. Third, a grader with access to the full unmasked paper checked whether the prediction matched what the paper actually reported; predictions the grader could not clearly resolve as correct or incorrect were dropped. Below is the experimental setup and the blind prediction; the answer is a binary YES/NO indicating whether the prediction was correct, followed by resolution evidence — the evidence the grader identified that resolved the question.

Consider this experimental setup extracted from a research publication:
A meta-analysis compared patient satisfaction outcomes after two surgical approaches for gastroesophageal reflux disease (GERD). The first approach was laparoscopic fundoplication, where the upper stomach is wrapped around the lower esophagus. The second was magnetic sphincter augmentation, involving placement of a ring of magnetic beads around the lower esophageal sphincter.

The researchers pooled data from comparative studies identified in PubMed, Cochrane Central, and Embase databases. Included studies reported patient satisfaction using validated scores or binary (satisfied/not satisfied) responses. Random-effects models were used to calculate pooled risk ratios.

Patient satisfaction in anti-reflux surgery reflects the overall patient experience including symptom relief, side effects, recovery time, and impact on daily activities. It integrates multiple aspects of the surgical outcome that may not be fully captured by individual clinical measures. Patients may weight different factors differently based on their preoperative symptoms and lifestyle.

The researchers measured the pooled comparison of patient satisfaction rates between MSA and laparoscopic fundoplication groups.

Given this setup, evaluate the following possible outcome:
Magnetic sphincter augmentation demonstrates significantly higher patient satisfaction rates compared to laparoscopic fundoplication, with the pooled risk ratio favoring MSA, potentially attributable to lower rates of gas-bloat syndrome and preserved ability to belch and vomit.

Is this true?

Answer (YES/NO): NO